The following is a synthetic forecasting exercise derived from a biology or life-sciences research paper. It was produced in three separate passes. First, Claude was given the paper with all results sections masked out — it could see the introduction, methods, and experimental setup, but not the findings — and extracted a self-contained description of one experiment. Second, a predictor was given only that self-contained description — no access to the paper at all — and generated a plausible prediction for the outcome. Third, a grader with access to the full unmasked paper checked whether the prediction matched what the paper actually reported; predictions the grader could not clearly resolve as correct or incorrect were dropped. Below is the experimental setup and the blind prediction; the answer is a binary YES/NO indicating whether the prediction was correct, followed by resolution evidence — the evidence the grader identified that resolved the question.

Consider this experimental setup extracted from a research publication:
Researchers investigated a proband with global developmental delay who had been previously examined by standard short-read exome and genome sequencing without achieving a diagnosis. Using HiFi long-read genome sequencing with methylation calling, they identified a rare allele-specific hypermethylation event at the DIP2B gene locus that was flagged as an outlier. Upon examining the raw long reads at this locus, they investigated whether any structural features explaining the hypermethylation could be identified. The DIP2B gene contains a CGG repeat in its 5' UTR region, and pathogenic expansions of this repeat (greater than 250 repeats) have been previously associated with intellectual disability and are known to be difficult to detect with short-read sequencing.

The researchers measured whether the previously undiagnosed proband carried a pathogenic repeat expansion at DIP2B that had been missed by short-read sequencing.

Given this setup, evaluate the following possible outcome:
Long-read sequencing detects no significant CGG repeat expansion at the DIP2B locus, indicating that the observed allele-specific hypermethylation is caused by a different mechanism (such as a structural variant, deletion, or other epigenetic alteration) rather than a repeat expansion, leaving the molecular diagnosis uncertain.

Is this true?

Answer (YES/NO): NO